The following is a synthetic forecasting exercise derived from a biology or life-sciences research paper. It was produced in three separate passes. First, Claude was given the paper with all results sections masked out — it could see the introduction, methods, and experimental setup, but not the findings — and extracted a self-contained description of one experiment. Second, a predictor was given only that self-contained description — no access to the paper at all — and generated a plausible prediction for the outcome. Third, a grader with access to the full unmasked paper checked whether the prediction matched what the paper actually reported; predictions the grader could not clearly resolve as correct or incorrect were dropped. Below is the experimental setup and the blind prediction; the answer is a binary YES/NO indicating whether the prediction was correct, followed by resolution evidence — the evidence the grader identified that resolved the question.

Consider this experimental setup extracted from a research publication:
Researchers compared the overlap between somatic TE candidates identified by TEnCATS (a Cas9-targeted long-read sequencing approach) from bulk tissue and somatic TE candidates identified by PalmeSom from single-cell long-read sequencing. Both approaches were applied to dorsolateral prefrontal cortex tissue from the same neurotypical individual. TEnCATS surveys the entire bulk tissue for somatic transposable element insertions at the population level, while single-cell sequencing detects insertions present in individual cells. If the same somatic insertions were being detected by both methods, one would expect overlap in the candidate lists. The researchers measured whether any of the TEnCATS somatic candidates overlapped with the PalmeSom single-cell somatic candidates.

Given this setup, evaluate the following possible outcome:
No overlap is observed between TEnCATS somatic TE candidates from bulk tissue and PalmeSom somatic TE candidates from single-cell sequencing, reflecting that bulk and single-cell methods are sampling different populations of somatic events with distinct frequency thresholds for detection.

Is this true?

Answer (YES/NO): YES